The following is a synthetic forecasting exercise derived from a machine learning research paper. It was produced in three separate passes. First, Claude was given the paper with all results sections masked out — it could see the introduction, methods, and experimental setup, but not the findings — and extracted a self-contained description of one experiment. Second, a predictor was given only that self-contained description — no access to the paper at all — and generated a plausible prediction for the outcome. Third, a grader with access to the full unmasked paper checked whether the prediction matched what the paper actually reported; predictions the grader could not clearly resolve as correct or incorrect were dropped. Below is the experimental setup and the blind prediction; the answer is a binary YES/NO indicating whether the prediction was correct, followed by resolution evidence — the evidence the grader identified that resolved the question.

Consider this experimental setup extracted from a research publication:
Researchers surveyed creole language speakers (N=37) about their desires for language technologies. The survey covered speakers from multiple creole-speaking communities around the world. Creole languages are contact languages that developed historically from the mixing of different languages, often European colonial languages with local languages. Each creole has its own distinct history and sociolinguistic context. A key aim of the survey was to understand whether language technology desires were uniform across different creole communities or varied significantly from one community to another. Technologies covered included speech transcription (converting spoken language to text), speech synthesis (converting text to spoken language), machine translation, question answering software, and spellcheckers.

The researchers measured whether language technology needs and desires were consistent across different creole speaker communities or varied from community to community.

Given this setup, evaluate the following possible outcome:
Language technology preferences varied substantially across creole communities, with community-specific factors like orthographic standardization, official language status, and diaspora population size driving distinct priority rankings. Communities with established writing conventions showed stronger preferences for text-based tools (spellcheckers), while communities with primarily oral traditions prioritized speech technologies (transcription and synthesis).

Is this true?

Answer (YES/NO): NO